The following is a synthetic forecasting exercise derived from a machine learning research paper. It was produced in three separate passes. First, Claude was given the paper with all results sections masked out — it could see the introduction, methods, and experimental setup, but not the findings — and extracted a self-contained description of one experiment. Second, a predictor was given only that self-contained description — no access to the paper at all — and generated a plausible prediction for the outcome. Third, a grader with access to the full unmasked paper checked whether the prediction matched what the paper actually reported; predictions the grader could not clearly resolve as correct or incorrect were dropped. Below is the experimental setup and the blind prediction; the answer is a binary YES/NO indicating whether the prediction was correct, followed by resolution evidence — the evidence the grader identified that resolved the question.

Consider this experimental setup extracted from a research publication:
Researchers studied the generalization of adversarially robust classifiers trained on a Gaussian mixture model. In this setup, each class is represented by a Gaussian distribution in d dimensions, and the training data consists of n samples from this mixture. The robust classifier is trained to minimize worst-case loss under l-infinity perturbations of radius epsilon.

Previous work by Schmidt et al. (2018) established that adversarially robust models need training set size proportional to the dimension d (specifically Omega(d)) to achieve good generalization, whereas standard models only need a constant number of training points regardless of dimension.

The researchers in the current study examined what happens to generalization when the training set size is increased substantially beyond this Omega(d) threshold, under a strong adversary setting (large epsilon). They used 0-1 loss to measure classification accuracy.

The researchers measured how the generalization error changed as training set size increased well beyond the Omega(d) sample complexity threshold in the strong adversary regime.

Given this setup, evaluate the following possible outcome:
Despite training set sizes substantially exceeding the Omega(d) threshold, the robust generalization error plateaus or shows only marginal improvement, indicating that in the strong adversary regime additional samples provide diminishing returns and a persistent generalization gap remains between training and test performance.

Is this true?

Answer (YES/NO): NO